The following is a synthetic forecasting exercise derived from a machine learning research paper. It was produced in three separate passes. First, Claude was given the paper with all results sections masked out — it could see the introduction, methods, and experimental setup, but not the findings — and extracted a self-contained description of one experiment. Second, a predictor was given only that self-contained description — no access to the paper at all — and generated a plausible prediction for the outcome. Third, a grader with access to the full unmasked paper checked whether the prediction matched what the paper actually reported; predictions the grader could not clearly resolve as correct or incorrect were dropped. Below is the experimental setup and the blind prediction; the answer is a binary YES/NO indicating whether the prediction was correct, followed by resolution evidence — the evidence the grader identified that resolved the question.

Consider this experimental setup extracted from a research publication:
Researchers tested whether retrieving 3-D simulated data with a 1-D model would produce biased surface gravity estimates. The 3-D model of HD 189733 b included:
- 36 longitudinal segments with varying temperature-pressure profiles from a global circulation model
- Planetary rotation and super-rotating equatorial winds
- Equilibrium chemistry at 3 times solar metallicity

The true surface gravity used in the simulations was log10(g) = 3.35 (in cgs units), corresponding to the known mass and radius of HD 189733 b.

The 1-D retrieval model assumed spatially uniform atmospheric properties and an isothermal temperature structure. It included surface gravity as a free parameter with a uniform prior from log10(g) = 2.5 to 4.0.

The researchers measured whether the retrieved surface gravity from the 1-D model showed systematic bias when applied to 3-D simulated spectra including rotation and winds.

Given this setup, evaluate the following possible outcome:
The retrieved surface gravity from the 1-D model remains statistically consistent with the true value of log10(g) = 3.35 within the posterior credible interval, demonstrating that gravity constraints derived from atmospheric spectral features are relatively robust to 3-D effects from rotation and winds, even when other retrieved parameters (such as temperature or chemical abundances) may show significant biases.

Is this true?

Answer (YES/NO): NO